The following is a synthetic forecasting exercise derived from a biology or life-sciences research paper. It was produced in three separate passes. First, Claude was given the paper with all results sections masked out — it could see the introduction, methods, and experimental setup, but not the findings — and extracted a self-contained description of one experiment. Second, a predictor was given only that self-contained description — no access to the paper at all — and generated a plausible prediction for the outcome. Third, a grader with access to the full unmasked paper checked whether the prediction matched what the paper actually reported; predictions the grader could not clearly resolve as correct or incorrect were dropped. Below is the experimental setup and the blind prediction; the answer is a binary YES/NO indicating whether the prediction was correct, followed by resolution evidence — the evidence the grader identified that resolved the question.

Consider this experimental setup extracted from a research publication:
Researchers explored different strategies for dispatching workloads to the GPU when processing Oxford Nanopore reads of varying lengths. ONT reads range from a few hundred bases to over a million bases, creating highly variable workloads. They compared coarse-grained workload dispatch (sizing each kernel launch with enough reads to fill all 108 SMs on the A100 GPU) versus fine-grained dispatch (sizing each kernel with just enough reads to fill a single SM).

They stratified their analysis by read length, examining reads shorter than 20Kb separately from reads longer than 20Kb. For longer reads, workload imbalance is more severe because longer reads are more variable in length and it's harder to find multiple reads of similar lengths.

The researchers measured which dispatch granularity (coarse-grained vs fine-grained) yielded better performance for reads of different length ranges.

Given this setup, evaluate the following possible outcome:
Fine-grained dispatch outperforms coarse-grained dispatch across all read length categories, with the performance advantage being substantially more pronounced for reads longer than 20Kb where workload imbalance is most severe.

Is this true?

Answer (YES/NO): NO